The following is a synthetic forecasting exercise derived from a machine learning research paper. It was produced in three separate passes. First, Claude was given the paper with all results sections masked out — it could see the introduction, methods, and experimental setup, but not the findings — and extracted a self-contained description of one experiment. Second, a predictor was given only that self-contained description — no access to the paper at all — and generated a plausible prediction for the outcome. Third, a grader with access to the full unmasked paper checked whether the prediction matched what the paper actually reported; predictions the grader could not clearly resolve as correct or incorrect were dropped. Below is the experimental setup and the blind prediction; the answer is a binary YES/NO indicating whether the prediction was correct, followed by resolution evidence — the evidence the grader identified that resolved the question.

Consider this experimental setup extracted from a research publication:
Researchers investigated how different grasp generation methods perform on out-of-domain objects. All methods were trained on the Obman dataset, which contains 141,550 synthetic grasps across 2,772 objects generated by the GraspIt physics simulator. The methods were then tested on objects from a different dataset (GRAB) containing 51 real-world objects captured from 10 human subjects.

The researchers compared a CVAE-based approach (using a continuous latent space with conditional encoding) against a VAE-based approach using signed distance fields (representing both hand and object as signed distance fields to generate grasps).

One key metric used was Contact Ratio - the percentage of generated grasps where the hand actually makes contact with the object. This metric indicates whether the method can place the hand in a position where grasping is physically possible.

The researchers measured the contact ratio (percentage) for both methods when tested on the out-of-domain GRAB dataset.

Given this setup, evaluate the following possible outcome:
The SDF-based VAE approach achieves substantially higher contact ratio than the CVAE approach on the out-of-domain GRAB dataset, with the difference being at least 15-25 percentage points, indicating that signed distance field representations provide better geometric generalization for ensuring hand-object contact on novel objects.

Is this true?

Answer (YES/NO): NO